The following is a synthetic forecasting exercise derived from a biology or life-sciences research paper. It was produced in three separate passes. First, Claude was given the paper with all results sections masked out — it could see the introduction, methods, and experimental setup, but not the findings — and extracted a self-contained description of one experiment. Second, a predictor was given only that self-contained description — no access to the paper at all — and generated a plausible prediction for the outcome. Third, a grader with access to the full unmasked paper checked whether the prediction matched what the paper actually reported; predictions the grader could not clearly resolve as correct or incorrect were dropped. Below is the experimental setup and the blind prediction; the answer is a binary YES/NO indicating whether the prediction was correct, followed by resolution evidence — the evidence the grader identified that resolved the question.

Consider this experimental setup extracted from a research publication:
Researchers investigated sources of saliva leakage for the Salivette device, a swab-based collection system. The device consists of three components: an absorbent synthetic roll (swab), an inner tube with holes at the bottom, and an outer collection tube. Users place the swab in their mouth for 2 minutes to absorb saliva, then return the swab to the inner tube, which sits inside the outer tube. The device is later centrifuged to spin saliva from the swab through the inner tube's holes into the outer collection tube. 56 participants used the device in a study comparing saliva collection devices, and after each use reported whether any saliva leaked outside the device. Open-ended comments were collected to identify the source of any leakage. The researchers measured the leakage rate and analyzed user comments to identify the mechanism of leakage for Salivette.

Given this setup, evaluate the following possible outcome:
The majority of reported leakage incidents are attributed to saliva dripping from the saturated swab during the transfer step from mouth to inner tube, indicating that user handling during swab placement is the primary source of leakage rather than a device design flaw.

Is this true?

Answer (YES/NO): NO